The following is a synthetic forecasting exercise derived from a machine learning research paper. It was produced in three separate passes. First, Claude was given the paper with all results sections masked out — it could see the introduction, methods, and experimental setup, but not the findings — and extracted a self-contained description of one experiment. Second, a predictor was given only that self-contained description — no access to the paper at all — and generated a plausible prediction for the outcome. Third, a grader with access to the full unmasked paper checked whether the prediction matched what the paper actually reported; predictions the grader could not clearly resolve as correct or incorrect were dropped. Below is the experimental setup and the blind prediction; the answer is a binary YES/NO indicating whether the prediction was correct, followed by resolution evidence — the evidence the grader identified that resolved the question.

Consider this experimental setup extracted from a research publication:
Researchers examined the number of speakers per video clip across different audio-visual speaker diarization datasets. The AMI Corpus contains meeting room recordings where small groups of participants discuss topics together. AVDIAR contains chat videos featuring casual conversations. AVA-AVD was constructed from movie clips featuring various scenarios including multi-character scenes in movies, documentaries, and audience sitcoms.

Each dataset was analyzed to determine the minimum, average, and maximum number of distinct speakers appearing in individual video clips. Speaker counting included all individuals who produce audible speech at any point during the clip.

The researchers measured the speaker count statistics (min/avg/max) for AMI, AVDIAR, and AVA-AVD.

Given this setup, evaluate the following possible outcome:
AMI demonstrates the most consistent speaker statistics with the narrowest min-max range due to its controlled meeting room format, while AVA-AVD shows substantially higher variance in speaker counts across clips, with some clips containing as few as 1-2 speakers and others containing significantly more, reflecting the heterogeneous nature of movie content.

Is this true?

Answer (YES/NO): YES